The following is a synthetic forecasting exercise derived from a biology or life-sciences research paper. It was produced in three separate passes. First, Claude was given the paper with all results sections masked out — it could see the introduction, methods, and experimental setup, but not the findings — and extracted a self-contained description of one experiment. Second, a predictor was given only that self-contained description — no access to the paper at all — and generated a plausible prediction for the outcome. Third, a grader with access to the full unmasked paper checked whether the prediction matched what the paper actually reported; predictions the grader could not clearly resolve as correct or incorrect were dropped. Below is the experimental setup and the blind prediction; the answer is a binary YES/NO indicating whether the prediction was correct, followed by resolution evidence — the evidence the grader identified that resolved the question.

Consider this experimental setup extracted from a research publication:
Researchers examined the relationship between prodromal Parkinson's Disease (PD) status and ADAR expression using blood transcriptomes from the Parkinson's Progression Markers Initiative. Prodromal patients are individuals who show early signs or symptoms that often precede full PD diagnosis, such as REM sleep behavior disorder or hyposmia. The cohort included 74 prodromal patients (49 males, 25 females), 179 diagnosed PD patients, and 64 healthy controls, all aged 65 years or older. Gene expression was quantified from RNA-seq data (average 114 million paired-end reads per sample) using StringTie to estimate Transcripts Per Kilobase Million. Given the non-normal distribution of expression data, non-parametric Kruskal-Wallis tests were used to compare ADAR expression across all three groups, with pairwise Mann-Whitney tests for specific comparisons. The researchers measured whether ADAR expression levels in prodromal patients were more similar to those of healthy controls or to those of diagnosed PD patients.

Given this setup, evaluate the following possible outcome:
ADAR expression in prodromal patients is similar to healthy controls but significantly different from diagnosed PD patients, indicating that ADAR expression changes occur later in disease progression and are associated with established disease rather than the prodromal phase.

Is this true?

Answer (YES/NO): NO